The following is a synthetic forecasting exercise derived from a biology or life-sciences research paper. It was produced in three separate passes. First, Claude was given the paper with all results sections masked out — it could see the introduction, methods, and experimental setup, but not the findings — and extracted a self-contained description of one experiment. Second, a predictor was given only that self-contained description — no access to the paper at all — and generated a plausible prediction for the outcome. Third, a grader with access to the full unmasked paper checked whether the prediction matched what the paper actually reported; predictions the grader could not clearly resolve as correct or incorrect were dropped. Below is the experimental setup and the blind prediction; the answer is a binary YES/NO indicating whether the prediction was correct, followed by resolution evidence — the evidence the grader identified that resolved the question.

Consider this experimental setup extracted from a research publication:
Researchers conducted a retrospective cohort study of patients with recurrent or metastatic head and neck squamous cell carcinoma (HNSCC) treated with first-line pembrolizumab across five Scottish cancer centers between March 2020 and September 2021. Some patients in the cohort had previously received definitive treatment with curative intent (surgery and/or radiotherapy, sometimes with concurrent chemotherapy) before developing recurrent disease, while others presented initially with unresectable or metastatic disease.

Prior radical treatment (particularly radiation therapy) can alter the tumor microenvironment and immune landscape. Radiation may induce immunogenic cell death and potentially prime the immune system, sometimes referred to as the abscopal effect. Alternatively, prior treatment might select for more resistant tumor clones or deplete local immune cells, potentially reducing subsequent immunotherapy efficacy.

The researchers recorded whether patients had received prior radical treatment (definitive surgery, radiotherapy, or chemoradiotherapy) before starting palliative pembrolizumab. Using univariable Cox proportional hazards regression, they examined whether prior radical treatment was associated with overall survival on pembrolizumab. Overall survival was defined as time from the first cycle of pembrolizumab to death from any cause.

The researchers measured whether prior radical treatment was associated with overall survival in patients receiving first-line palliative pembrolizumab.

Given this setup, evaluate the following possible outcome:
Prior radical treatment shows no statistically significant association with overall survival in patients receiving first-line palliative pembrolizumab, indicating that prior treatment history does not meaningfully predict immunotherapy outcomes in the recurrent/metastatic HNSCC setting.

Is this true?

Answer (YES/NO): YES